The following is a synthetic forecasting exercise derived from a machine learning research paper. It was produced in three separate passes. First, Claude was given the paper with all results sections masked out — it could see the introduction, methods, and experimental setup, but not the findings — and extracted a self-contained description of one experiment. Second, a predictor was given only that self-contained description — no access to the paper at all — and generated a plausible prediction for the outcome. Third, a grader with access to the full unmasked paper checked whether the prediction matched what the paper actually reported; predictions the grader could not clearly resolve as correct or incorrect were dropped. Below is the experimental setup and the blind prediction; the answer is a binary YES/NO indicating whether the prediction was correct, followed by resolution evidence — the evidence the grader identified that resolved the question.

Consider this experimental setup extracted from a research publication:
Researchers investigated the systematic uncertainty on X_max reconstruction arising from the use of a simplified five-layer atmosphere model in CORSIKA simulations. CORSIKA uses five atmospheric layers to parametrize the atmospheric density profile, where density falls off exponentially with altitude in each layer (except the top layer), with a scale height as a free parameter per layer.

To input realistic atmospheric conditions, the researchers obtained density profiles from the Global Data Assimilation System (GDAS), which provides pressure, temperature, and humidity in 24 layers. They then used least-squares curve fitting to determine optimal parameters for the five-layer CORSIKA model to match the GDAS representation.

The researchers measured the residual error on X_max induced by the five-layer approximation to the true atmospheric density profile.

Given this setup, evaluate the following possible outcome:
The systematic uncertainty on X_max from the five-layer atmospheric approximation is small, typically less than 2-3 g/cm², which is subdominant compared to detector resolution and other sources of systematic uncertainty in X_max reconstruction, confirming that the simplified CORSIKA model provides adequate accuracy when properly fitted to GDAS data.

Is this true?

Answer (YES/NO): YES